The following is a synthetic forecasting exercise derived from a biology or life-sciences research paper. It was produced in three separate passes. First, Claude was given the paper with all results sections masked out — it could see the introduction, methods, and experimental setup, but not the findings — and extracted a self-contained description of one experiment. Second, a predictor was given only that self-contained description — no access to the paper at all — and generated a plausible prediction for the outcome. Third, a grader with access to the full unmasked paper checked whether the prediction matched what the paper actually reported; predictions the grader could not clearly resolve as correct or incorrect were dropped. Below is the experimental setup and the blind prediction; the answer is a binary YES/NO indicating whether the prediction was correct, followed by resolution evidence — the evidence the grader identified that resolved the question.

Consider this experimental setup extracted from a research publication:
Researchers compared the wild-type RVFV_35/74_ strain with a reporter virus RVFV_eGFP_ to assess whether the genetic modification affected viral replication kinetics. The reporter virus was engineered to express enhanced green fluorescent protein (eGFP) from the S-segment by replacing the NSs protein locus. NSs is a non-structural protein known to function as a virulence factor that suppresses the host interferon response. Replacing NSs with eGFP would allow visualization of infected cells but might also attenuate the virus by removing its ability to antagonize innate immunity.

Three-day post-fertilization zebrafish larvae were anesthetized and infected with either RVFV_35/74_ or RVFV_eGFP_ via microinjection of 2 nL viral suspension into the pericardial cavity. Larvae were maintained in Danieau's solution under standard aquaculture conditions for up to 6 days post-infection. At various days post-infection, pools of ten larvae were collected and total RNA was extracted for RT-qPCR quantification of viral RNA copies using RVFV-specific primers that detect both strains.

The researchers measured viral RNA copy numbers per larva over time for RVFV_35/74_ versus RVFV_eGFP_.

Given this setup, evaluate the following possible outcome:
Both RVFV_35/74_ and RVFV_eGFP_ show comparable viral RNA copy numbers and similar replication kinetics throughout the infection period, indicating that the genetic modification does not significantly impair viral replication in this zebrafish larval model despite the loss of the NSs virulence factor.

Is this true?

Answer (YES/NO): NO